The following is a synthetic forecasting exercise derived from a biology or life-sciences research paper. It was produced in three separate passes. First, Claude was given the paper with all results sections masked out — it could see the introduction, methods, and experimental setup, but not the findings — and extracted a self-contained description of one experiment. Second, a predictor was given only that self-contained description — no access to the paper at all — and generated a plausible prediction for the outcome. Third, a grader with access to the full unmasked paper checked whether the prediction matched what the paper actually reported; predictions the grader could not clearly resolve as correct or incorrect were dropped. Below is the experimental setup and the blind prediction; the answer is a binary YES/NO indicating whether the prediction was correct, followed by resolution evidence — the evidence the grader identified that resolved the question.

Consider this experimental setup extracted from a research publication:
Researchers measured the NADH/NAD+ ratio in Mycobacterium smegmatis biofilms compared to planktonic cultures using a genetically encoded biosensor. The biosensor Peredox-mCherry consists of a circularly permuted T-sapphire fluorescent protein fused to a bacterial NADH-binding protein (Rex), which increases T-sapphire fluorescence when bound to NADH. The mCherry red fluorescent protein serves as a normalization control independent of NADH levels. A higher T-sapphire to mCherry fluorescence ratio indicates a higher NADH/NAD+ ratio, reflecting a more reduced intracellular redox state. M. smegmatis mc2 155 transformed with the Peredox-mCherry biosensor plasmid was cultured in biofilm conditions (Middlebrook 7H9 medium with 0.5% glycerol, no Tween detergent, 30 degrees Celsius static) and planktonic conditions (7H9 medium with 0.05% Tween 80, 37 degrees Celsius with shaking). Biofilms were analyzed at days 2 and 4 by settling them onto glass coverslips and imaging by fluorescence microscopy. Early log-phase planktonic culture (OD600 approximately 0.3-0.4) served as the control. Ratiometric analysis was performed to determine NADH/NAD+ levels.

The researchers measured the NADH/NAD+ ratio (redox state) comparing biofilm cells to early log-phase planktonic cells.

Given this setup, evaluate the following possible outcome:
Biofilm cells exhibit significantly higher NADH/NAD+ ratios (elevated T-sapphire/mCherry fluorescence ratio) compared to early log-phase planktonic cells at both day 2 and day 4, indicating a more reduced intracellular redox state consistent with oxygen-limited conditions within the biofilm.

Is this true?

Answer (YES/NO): YES